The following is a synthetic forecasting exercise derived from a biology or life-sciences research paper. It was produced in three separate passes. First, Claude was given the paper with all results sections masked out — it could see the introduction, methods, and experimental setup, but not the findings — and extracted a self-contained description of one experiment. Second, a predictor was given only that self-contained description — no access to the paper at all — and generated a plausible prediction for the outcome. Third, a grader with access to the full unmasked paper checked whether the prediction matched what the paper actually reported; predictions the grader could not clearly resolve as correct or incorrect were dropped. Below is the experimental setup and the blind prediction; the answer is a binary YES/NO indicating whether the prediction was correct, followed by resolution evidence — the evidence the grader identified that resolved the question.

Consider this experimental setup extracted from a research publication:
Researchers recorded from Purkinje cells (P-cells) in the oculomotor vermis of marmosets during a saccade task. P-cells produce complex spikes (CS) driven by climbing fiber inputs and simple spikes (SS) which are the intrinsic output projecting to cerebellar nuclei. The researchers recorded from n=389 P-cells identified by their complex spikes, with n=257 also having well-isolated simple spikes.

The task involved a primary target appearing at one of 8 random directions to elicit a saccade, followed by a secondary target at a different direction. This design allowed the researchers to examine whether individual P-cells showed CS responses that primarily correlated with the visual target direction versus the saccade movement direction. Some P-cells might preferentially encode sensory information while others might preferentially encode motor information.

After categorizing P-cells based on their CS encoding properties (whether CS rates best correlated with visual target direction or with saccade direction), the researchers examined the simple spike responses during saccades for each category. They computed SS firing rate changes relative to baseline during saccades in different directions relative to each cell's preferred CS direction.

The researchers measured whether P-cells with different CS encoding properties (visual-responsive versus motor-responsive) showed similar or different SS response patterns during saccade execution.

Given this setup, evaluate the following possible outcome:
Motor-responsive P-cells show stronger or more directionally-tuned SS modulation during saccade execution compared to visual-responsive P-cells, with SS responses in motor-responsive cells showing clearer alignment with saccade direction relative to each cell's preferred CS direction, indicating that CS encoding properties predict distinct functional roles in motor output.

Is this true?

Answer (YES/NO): NO